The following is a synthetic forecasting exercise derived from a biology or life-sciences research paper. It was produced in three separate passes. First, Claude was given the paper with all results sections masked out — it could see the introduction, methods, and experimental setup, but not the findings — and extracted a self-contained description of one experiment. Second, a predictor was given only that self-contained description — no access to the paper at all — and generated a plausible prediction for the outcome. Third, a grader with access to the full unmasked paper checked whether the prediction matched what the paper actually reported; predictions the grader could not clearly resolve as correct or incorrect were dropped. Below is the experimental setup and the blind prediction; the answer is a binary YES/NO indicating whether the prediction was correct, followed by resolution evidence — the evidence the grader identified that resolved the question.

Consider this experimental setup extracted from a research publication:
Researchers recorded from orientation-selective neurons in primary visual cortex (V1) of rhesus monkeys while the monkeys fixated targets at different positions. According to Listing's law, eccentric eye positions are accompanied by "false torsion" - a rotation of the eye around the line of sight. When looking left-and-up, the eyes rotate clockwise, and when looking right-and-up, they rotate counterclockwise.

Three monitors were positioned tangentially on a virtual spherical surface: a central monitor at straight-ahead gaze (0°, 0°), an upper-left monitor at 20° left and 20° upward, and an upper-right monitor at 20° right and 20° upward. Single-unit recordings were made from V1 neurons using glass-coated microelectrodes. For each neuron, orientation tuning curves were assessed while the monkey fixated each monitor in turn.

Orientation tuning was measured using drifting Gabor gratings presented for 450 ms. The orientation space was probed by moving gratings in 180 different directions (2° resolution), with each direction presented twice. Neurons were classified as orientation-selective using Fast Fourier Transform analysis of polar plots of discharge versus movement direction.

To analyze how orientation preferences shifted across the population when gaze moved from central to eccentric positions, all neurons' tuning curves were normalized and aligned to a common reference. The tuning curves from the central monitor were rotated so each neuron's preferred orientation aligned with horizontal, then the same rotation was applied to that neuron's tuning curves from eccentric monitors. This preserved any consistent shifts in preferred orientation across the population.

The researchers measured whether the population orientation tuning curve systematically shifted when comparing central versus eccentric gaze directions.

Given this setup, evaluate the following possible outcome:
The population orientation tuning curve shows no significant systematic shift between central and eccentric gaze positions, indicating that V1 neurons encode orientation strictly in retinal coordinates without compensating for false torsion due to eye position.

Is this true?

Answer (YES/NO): NO